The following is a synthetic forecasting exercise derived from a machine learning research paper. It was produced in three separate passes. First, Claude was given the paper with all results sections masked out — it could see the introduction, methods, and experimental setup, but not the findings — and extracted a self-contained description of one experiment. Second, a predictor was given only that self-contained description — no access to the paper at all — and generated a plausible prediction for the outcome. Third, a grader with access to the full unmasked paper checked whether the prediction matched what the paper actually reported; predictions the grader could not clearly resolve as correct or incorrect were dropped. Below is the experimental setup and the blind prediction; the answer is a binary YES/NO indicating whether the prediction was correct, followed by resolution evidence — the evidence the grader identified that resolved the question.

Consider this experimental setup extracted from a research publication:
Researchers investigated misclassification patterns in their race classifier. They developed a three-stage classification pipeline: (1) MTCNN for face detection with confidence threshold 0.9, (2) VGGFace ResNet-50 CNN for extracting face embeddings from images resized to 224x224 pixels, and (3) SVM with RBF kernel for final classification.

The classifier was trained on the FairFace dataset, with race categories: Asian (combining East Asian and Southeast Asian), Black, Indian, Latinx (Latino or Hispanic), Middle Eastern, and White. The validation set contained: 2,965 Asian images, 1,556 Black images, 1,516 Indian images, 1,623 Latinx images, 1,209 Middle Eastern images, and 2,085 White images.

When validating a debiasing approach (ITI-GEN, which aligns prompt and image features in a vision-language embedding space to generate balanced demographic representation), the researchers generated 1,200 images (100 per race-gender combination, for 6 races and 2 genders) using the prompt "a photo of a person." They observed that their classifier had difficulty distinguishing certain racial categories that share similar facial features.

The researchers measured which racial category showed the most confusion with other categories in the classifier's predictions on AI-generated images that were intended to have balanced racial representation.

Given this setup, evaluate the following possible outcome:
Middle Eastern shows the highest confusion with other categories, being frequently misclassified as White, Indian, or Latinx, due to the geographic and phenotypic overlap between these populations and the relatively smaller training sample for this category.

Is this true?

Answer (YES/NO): NO